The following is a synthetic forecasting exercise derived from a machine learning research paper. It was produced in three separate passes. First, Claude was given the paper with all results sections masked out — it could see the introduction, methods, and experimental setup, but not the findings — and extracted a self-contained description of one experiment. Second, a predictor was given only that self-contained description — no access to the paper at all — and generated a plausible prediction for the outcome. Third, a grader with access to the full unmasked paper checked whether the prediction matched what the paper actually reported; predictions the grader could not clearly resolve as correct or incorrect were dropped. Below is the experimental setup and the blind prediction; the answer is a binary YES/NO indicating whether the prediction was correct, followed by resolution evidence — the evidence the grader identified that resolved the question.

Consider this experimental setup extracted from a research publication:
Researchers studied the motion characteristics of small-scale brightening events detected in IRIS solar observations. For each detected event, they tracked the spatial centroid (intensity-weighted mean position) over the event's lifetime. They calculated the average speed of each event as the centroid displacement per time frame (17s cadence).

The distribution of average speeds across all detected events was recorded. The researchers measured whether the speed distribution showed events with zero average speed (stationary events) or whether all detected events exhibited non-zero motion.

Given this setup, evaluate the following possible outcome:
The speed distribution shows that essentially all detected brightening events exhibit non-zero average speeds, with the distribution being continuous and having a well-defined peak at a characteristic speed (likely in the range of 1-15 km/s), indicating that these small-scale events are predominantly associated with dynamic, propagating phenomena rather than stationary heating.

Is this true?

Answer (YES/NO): YES